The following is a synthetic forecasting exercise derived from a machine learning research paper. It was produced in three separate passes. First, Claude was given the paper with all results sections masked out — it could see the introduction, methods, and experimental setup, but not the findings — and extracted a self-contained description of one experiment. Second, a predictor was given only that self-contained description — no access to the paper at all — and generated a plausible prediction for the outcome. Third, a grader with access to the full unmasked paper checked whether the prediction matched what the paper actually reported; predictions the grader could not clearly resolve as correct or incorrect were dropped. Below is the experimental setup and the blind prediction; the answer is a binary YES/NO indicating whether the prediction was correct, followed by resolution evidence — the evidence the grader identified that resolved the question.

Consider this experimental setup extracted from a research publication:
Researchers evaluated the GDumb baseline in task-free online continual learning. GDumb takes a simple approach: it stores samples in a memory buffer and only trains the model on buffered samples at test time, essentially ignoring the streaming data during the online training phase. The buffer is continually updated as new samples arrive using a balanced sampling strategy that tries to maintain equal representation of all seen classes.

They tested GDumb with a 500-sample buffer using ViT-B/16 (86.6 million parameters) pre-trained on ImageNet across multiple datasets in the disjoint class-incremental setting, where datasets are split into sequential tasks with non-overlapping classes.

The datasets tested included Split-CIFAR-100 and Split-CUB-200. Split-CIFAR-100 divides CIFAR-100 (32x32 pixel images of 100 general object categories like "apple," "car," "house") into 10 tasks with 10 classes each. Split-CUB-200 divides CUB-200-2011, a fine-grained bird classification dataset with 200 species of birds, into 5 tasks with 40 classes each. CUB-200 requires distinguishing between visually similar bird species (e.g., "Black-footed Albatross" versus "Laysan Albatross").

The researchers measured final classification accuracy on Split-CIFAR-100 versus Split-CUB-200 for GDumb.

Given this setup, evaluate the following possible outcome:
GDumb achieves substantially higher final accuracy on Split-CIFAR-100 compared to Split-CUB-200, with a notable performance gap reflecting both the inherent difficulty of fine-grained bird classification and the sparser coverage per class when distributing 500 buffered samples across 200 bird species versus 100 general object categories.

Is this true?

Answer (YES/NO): YES